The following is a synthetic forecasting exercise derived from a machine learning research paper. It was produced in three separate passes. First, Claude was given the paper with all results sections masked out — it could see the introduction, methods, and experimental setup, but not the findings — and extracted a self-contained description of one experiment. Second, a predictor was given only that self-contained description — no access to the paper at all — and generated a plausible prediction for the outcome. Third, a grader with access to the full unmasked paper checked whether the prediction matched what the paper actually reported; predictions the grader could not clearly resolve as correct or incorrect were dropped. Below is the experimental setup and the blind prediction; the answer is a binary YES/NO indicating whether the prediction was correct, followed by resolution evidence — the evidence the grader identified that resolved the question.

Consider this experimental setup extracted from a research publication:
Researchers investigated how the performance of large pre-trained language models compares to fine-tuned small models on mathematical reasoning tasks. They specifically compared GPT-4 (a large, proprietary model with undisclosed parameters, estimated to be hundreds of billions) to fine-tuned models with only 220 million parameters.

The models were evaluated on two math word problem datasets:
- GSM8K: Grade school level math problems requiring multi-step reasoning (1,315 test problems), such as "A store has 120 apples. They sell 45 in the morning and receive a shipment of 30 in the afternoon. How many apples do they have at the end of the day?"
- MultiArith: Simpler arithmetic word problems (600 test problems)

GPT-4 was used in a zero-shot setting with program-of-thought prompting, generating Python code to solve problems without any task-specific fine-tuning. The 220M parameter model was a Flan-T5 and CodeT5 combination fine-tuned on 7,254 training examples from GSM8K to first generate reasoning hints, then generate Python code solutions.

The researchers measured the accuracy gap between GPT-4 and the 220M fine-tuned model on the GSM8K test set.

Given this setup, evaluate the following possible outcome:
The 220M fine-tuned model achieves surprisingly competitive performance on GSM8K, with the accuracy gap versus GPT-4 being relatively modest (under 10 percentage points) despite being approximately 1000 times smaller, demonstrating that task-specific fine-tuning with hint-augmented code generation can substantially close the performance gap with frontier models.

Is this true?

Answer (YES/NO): NO